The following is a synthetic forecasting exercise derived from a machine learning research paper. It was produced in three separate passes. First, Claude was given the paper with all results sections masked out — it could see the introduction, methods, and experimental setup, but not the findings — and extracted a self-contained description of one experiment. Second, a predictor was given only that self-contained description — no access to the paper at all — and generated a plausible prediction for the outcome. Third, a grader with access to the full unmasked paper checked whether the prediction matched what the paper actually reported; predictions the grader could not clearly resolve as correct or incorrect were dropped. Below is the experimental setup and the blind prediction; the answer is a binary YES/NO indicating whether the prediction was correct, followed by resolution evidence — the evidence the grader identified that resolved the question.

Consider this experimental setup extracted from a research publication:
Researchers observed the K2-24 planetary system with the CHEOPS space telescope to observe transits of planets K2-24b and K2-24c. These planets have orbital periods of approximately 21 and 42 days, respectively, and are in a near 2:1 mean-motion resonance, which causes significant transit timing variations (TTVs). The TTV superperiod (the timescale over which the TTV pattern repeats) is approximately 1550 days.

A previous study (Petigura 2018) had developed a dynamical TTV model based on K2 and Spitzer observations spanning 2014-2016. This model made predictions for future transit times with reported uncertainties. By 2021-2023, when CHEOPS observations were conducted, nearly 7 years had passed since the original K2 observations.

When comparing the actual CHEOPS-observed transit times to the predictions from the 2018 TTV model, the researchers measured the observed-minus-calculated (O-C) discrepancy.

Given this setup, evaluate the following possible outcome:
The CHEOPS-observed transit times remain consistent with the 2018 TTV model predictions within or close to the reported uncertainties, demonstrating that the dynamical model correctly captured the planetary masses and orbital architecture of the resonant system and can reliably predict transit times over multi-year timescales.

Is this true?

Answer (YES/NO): NO